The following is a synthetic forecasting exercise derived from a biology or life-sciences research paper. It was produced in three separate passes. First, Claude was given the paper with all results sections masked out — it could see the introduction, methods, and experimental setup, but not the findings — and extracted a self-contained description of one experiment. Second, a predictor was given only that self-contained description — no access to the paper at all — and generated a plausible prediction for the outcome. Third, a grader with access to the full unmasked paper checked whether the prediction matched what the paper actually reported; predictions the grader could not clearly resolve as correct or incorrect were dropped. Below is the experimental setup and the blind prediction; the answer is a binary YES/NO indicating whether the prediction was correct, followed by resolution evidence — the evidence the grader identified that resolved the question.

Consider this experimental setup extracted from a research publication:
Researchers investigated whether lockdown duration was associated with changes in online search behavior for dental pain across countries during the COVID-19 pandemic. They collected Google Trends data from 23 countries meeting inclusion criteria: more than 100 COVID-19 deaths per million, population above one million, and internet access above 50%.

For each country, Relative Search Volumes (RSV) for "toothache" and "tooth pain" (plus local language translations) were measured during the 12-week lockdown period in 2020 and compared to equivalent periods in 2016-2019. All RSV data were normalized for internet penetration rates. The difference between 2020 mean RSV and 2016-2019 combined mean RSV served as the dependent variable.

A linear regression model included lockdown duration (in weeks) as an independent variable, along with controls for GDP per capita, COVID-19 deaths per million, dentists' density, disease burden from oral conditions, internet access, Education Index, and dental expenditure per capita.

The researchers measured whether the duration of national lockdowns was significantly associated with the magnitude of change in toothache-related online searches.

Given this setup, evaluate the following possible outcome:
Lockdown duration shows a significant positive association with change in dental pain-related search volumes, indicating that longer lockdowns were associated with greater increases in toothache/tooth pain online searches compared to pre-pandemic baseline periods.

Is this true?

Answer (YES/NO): NO